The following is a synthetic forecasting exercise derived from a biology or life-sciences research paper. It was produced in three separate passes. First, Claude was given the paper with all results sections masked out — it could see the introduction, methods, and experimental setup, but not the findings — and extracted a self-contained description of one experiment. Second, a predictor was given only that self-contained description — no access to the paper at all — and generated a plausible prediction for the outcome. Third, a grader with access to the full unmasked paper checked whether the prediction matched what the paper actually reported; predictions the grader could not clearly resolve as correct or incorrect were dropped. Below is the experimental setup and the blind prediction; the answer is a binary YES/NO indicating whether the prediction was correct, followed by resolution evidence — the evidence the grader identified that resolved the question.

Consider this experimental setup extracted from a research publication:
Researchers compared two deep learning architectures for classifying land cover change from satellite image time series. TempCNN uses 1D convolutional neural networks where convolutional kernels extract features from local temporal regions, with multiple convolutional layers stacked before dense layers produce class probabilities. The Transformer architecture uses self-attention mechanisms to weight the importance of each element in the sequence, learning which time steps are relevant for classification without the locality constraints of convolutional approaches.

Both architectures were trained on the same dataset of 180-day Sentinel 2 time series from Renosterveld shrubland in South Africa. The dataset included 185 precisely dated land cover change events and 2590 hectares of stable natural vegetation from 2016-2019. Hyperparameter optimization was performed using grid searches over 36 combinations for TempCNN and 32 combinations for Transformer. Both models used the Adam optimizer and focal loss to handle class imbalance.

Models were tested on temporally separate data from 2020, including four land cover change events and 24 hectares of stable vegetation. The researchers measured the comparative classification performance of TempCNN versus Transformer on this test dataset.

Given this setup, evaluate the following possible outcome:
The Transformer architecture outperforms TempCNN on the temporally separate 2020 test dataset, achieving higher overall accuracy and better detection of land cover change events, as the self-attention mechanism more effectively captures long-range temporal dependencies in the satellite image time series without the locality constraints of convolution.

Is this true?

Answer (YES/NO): NO